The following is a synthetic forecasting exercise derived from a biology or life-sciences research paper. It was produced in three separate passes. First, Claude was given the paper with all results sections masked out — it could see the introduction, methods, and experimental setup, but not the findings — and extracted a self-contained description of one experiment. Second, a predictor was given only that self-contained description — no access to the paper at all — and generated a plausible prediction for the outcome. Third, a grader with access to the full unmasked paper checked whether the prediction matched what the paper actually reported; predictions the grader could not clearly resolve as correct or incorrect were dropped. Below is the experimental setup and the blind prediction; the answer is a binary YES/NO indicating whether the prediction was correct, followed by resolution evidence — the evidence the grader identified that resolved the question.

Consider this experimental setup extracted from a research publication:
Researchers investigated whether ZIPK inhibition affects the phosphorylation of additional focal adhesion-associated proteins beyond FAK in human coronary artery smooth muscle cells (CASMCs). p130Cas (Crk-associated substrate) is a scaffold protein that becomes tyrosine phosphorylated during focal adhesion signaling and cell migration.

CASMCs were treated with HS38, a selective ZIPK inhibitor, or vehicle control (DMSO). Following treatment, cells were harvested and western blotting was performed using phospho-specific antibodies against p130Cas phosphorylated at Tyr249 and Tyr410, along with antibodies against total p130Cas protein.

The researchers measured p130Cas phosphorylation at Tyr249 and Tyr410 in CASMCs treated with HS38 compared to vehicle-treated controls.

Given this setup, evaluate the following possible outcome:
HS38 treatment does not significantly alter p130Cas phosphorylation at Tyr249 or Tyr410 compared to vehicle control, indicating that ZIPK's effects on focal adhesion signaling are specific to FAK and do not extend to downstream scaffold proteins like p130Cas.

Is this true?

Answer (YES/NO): NO